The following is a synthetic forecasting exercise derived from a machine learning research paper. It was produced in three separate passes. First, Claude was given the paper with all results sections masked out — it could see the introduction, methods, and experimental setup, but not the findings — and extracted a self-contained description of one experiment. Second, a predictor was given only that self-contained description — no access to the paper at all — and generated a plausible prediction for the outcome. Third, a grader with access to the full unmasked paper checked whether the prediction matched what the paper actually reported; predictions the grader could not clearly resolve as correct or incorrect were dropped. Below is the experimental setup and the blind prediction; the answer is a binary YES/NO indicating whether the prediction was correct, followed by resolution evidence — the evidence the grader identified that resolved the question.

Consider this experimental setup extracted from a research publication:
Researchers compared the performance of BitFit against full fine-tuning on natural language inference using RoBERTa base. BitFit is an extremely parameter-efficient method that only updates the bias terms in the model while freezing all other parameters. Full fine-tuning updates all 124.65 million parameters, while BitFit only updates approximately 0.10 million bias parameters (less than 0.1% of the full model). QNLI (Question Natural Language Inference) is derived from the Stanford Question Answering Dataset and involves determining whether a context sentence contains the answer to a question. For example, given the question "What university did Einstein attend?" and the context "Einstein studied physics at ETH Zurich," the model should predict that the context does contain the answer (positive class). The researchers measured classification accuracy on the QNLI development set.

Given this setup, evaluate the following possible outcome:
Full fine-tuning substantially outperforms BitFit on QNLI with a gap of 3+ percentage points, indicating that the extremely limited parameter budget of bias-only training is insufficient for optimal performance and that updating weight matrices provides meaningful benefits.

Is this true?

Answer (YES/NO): NO